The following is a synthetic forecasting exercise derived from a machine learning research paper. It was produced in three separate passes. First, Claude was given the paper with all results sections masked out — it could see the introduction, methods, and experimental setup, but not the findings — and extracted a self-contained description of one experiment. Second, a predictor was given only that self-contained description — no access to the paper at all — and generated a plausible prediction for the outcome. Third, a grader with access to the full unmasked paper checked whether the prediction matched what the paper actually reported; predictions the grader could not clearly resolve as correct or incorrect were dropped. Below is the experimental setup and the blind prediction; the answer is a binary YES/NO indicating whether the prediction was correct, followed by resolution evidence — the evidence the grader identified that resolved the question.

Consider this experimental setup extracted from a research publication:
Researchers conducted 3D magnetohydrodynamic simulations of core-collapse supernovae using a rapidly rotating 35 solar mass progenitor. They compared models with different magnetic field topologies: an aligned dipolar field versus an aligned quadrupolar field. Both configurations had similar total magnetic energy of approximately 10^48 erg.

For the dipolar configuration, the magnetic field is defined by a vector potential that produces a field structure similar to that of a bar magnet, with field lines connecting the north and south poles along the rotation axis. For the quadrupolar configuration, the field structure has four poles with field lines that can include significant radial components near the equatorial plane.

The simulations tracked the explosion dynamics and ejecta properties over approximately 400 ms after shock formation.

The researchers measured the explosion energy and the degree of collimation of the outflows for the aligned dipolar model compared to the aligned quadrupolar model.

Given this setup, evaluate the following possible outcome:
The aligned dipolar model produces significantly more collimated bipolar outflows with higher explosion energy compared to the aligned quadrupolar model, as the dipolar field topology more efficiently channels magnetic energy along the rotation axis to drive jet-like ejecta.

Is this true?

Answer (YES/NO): YES